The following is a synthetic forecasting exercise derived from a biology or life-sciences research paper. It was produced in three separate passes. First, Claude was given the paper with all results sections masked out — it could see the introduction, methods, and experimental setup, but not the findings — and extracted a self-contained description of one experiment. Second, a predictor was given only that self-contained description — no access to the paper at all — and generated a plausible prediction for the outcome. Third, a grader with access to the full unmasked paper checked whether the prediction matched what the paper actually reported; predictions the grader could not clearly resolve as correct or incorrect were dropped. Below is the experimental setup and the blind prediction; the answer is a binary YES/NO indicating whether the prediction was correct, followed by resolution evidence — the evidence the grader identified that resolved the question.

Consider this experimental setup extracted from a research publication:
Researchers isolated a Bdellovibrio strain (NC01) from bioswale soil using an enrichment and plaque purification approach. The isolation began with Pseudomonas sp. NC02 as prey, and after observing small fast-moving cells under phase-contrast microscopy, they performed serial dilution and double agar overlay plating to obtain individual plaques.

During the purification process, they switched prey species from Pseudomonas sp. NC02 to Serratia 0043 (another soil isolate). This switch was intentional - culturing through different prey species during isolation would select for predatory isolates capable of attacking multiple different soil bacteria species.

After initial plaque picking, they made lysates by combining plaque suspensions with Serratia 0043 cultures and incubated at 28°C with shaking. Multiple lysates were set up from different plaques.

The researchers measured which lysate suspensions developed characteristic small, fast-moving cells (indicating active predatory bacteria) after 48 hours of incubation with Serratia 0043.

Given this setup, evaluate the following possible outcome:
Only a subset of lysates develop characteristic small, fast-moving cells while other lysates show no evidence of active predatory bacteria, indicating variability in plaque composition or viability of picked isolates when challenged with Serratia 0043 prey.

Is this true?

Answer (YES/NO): YES